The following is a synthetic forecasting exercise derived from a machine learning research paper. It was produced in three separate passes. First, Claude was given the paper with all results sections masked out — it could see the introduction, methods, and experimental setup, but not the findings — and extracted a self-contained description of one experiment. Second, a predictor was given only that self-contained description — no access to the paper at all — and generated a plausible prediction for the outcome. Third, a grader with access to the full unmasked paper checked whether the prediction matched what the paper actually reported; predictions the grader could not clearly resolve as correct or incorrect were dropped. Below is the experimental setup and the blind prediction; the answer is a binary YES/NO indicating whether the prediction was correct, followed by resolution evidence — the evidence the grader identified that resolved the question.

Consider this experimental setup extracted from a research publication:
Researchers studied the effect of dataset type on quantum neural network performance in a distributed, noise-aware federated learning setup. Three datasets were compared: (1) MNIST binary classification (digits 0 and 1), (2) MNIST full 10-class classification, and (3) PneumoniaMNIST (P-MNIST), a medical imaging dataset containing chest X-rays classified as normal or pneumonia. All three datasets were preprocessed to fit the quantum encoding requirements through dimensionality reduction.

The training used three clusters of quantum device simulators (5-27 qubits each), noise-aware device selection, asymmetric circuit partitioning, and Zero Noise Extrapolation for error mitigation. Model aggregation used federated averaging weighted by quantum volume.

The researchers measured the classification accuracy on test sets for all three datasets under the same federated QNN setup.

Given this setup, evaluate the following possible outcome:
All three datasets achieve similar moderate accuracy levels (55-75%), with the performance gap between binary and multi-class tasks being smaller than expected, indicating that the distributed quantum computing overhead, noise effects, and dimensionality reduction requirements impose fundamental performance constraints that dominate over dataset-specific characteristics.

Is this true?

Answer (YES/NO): NO